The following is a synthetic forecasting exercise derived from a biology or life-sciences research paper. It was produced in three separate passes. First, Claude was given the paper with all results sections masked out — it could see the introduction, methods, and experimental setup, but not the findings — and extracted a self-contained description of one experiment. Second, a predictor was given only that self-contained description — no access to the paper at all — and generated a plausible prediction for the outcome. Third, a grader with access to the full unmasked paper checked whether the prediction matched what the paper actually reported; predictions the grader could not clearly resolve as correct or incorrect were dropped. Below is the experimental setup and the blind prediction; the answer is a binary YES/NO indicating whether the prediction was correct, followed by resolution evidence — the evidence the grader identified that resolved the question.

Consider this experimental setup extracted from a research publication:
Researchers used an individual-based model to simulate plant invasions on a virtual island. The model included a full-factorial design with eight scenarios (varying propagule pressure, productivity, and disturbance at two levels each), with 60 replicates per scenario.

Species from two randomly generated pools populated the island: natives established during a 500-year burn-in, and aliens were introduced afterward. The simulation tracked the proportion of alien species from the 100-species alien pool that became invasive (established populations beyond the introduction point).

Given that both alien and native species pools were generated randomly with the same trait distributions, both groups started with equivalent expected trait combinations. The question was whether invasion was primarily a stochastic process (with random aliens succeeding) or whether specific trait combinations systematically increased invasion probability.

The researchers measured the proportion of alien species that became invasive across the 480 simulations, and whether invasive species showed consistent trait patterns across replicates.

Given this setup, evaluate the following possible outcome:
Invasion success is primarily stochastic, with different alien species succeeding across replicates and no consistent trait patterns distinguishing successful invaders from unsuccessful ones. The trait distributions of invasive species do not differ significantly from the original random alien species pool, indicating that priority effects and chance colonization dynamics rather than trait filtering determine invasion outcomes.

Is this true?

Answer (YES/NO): NO